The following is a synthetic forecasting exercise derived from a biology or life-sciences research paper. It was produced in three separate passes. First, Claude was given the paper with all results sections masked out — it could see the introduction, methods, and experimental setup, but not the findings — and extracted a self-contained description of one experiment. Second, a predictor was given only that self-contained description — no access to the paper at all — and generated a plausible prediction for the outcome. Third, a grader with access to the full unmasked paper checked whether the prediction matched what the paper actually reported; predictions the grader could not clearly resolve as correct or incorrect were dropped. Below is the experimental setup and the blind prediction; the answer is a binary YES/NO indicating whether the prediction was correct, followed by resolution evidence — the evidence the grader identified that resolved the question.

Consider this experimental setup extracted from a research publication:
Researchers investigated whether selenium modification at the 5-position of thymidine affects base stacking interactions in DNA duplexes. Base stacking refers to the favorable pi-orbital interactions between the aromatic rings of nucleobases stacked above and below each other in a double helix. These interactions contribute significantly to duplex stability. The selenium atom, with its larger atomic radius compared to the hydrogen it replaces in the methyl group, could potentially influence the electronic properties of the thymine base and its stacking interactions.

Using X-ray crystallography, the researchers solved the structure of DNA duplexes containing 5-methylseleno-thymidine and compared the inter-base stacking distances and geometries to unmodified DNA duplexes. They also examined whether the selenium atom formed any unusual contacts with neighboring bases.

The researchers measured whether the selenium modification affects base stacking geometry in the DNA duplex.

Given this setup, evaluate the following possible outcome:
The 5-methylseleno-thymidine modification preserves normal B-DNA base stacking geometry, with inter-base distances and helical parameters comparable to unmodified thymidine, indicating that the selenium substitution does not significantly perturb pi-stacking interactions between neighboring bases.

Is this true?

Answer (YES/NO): YES